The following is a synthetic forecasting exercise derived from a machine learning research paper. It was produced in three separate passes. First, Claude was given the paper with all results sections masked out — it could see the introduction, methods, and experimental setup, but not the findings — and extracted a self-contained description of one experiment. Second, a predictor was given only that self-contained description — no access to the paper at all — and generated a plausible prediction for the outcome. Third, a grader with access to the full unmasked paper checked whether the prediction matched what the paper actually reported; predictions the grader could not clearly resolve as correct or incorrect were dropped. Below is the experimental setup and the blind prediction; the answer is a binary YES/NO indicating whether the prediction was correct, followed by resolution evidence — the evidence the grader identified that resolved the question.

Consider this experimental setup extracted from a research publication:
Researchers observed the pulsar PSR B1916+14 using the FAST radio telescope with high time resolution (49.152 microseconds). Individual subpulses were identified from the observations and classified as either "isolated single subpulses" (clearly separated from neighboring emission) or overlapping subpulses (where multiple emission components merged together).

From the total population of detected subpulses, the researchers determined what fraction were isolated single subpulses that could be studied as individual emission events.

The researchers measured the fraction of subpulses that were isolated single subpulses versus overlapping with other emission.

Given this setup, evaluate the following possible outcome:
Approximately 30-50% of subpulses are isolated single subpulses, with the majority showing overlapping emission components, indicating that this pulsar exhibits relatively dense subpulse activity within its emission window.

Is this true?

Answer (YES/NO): NO